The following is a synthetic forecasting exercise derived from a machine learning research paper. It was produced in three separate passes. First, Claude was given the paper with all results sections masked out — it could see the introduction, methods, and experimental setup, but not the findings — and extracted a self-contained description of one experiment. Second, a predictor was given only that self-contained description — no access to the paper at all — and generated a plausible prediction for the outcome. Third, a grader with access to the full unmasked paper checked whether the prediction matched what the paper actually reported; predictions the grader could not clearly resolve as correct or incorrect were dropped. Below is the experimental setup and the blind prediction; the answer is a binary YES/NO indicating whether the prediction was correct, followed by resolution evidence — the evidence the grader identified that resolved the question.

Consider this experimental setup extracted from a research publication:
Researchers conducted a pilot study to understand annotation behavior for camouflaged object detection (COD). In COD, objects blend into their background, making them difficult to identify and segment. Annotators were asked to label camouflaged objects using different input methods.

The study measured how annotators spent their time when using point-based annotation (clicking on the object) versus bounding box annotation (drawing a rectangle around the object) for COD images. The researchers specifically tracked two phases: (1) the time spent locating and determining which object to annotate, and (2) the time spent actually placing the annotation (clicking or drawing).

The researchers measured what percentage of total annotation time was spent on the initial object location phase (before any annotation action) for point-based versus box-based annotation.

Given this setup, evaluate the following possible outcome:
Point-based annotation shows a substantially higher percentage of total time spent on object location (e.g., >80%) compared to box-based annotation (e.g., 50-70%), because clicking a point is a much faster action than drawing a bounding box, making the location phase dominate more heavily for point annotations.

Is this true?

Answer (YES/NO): NO